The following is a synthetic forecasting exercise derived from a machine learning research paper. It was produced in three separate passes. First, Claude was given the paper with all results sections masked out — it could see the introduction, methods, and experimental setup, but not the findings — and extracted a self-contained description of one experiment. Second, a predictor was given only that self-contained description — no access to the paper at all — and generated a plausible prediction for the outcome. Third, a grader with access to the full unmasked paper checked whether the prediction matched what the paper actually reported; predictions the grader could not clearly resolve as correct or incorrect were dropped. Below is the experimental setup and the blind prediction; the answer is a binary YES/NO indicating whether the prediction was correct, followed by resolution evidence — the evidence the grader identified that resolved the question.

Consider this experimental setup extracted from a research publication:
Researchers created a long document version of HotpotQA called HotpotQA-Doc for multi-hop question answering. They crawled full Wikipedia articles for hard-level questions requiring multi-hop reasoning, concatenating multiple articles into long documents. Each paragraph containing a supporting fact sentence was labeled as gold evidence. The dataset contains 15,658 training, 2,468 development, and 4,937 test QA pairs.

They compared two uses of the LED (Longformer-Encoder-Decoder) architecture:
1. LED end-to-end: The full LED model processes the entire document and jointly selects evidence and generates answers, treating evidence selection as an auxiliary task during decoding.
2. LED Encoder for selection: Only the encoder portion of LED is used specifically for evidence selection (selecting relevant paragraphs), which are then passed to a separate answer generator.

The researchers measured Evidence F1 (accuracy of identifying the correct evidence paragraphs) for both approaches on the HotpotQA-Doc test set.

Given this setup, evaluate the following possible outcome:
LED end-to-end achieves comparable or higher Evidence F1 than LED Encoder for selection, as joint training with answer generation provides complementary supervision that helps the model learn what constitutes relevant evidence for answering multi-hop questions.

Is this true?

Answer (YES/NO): NO